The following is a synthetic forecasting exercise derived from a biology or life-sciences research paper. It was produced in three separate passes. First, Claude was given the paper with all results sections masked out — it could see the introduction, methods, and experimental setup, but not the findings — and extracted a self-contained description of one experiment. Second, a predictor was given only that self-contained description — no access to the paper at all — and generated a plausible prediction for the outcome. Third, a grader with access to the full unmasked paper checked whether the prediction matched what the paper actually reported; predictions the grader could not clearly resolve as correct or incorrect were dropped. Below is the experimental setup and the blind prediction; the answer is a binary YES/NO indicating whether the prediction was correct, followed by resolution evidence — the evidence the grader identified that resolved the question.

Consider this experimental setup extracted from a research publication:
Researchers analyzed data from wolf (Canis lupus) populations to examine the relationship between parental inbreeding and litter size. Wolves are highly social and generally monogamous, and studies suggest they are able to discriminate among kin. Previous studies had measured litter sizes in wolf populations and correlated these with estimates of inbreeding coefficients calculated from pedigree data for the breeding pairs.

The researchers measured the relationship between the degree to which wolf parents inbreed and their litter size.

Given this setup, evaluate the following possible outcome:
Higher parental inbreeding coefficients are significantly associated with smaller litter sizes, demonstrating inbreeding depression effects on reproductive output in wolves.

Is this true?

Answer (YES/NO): NO